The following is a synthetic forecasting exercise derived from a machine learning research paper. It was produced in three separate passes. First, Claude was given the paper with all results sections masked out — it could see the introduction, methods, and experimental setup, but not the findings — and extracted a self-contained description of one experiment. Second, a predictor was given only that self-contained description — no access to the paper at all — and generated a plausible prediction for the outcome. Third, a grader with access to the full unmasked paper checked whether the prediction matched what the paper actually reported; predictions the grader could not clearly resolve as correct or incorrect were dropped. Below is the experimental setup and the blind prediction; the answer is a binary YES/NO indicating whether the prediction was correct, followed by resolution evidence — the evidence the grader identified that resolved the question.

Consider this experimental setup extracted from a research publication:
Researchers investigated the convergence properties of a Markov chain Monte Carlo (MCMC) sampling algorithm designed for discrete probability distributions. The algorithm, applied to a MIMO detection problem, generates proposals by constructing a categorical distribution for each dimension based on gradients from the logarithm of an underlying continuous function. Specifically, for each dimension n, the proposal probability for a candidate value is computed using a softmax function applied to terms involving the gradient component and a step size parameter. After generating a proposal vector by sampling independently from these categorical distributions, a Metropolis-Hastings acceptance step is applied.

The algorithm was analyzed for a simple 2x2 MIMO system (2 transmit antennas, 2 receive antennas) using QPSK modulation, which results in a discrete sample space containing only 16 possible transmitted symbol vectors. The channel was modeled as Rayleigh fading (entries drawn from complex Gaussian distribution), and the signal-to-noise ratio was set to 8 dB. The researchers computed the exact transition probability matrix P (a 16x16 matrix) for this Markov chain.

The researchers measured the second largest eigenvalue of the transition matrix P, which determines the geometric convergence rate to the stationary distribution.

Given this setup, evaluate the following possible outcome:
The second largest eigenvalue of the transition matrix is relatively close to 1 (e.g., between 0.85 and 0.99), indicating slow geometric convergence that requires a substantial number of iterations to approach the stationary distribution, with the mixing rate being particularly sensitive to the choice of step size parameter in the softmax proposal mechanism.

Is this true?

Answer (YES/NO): NO